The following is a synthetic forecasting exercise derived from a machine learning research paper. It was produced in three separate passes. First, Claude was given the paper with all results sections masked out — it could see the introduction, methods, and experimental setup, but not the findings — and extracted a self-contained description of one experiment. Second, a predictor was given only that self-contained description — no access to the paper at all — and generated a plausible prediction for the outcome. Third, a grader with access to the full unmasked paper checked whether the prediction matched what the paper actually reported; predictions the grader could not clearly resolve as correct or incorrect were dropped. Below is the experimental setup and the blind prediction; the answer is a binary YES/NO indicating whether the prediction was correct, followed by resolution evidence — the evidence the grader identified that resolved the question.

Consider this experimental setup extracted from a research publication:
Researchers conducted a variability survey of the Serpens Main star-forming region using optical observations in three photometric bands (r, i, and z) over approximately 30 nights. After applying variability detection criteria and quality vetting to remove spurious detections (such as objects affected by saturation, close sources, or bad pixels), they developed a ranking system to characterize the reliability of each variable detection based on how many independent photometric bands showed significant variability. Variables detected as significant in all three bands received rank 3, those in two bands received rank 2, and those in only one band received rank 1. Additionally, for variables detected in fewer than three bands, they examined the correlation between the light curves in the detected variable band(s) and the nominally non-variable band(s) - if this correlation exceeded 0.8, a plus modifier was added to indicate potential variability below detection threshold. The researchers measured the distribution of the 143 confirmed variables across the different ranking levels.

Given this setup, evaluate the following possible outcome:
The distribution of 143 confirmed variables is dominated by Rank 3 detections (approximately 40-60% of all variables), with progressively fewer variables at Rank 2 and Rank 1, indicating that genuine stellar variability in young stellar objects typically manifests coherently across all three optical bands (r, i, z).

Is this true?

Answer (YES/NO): NO